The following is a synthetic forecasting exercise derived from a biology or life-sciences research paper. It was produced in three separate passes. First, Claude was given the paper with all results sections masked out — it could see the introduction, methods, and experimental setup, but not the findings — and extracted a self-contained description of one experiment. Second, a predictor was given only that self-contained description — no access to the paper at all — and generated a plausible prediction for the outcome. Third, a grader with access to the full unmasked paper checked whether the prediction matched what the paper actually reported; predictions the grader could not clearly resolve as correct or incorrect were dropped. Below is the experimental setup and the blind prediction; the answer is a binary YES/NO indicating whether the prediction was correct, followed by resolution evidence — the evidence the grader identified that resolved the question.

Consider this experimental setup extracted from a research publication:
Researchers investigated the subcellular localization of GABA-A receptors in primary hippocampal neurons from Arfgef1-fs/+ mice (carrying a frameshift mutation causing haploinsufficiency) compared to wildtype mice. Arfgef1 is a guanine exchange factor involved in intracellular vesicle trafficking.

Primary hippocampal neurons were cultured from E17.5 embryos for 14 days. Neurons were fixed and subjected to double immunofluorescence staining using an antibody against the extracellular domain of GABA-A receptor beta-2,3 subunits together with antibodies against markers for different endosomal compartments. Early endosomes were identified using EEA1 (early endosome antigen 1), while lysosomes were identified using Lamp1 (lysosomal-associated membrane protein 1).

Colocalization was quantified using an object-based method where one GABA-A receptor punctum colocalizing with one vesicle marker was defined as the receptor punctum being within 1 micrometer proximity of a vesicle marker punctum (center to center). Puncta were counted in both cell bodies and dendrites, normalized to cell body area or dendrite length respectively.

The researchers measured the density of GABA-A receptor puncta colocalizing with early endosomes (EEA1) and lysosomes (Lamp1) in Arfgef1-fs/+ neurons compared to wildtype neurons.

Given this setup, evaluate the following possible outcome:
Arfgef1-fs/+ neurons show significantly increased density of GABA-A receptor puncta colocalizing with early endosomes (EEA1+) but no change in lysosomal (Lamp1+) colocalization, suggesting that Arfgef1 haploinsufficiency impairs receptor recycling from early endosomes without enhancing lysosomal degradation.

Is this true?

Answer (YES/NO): NO